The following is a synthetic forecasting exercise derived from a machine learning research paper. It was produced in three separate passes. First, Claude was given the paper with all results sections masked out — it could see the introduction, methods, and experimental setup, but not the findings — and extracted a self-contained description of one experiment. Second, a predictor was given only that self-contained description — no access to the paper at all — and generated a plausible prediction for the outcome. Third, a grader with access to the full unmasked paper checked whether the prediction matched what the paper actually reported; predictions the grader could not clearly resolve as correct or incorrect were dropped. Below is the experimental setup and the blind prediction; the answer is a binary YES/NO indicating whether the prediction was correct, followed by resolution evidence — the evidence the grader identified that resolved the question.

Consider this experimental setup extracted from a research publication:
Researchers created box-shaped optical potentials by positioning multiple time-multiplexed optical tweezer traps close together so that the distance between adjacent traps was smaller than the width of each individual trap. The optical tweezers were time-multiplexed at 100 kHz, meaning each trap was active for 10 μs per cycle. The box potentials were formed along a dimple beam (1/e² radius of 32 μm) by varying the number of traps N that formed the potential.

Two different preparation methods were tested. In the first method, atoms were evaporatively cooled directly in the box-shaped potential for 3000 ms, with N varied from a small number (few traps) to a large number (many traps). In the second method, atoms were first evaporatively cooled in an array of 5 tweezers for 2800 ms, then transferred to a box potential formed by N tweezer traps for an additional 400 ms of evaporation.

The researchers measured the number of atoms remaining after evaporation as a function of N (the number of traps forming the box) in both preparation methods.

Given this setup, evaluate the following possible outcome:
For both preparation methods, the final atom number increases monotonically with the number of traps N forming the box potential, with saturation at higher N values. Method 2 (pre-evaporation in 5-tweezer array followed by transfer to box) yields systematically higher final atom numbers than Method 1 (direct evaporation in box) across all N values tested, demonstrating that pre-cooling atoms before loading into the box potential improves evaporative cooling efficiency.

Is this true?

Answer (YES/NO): NO